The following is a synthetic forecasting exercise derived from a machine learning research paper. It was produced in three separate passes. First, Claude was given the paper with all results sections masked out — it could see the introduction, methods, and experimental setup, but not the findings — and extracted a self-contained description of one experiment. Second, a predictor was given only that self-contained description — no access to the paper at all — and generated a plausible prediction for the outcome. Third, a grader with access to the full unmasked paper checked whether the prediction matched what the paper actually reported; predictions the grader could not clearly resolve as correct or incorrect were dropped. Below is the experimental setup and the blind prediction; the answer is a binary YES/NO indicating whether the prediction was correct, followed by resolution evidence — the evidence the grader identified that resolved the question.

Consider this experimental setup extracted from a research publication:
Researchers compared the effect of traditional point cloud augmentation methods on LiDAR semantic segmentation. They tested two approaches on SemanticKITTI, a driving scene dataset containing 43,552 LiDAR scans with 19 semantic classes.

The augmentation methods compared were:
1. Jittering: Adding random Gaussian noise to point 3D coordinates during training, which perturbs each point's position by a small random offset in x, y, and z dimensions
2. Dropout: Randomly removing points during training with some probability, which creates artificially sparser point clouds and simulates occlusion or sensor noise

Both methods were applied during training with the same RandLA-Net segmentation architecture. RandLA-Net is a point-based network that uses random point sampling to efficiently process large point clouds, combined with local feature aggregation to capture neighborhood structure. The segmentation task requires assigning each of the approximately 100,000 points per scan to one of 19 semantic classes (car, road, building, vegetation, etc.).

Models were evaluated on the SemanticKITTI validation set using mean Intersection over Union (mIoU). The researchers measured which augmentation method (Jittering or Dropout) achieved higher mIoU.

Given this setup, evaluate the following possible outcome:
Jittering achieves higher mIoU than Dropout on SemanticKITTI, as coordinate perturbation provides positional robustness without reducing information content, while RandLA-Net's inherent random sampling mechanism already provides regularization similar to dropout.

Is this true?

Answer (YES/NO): NO